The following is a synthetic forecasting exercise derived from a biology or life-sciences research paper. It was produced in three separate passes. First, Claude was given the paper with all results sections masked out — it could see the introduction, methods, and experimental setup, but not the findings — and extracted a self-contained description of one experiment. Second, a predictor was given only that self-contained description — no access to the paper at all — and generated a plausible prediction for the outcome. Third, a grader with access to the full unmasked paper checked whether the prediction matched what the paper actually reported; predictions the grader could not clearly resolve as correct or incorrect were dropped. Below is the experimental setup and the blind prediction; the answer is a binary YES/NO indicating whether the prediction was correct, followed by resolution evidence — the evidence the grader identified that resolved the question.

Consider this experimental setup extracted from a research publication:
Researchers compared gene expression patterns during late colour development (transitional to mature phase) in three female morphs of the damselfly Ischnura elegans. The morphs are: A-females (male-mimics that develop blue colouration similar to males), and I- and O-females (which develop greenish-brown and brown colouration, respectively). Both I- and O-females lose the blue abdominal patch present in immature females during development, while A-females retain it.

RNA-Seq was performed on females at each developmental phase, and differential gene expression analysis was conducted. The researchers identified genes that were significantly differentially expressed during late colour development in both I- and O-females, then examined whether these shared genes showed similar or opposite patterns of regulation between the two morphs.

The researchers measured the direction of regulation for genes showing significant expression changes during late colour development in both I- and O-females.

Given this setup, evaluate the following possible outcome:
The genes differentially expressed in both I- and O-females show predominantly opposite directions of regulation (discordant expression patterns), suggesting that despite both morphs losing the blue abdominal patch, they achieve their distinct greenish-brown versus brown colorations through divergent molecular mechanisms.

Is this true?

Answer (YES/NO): NO